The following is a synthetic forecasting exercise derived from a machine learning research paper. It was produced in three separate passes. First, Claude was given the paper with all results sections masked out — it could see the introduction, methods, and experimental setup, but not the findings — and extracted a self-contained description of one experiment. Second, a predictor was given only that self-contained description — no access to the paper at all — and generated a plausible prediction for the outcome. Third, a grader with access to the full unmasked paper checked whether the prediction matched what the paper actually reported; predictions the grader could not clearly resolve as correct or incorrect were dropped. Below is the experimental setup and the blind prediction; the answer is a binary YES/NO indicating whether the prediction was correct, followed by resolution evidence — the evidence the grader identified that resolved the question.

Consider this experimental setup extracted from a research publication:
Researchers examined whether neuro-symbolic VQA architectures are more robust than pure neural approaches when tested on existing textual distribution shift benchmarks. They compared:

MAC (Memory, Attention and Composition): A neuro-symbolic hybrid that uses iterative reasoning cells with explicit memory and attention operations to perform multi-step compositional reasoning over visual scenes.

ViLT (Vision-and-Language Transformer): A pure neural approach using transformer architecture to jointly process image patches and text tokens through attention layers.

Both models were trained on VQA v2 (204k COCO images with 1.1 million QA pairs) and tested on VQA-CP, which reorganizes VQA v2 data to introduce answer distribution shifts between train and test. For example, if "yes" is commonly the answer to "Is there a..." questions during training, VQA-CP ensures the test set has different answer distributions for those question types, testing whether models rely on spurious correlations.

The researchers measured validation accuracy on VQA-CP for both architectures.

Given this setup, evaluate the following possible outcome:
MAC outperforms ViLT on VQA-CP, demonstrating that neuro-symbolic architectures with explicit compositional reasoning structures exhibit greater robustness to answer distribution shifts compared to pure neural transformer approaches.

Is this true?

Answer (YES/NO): NO